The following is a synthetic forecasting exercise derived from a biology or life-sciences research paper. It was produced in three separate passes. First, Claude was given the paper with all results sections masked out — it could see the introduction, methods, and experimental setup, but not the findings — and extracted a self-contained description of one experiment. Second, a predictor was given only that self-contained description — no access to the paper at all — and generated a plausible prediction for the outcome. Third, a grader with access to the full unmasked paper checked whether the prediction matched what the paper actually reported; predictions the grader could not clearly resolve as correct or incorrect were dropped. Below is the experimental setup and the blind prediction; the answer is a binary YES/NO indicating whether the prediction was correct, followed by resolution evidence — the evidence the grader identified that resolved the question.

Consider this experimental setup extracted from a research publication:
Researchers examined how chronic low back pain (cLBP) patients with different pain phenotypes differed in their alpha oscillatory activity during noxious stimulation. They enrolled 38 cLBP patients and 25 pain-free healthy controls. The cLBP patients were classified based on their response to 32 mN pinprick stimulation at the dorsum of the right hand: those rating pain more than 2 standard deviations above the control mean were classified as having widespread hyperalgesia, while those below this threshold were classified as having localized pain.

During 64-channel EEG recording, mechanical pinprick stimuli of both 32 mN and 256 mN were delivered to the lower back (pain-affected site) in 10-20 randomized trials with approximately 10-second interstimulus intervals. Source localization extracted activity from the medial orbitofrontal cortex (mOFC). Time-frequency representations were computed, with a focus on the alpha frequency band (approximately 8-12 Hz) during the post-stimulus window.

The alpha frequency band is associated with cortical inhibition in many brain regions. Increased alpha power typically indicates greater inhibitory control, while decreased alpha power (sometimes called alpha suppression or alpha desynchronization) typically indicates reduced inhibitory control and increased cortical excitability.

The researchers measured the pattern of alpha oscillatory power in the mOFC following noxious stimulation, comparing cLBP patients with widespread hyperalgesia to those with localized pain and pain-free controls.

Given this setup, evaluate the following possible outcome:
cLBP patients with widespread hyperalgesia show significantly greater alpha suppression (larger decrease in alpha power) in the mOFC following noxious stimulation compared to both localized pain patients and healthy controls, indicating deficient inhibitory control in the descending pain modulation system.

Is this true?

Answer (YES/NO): YES